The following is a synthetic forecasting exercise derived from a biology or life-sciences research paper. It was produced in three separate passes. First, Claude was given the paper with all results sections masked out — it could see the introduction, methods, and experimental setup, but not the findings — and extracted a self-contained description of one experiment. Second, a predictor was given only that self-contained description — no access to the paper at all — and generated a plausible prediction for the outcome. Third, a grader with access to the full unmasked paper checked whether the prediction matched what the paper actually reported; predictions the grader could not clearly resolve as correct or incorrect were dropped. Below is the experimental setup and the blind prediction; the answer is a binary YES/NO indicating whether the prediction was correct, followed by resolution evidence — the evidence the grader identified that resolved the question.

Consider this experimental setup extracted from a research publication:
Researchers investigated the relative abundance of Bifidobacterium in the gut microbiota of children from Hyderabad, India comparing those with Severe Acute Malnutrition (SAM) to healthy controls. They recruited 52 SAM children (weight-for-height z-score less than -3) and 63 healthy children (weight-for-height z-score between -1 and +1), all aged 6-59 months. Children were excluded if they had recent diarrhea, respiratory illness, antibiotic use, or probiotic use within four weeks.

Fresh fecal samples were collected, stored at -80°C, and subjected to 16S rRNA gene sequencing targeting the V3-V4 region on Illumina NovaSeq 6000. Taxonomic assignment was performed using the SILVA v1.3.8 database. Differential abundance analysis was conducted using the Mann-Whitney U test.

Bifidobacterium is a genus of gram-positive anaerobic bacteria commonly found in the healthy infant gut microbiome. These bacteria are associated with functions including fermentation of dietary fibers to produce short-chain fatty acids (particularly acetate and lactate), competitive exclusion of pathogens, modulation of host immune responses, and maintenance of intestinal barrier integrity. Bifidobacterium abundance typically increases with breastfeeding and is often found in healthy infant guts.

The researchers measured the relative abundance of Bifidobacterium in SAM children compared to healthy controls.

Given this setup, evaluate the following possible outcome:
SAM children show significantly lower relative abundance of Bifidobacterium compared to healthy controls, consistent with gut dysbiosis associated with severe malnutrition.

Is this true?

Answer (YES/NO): NO